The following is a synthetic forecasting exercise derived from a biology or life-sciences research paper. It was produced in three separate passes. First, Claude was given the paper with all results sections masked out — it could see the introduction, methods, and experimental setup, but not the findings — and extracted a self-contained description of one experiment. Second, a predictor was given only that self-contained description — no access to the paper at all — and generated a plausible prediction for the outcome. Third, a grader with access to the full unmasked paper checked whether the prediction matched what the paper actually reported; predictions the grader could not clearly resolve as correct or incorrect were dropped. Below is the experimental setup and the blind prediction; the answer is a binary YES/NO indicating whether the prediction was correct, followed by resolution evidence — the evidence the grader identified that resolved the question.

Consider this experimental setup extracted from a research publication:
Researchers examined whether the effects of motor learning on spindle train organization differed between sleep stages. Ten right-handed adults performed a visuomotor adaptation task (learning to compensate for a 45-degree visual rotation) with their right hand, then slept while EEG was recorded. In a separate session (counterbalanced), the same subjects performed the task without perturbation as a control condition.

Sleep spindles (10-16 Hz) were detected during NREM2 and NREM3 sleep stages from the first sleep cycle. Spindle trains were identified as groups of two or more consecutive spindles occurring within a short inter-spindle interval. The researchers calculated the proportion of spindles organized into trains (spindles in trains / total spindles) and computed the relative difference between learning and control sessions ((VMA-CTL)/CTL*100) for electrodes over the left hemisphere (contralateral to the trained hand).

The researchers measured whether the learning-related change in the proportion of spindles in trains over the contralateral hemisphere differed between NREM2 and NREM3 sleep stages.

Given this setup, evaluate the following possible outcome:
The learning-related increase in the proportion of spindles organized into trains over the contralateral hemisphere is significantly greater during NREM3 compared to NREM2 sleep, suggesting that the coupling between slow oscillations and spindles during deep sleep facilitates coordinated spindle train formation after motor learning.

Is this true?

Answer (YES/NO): YES